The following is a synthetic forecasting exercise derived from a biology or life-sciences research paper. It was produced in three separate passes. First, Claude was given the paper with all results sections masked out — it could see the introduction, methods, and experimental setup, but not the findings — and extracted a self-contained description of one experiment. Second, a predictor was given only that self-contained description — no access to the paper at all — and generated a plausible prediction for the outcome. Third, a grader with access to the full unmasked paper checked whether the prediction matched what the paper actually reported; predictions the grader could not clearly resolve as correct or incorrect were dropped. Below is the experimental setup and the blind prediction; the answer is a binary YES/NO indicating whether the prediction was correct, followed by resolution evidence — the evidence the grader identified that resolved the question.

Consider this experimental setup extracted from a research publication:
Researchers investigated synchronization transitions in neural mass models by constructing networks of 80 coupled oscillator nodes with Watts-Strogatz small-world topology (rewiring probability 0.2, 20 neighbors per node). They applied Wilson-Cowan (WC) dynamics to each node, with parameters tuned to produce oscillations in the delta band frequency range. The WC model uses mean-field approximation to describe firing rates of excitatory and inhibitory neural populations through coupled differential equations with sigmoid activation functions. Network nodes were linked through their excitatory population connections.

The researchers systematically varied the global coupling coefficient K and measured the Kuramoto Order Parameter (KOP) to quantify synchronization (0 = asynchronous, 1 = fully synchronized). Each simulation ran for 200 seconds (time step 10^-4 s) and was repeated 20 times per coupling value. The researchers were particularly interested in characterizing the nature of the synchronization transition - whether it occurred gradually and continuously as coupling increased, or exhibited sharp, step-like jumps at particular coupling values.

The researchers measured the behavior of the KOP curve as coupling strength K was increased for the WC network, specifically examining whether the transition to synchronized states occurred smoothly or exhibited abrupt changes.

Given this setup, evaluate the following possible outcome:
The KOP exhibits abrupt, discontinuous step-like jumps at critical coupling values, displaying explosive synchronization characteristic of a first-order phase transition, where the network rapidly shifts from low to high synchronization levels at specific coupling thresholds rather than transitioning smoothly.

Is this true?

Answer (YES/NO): NO